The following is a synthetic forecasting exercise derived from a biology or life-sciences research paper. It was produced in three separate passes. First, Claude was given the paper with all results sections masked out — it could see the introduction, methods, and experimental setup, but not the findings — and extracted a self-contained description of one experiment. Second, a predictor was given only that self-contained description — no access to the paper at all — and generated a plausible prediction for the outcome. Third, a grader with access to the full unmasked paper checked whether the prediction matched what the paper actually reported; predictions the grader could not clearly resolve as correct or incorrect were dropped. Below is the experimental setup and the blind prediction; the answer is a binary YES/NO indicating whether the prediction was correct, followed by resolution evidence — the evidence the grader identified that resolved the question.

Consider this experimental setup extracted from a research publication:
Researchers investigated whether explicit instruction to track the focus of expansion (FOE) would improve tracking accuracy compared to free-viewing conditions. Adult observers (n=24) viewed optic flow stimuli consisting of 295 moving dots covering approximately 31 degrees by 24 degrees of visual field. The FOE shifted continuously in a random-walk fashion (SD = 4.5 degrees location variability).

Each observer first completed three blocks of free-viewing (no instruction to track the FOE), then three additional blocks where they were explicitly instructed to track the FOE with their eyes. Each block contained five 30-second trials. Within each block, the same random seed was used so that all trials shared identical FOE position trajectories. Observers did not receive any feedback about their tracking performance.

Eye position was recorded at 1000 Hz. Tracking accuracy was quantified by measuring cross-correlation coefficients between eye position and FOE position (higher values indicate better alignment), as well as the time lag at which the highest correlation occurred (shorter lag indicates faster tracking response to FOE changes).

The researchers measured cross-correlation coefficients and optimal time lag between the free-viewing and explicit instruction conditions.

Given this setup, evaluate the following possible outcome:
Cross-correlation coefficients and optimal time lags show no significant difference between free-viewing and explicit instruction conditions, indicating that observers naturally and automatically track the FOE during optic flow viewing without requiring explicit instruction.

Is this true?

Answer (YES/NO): NO